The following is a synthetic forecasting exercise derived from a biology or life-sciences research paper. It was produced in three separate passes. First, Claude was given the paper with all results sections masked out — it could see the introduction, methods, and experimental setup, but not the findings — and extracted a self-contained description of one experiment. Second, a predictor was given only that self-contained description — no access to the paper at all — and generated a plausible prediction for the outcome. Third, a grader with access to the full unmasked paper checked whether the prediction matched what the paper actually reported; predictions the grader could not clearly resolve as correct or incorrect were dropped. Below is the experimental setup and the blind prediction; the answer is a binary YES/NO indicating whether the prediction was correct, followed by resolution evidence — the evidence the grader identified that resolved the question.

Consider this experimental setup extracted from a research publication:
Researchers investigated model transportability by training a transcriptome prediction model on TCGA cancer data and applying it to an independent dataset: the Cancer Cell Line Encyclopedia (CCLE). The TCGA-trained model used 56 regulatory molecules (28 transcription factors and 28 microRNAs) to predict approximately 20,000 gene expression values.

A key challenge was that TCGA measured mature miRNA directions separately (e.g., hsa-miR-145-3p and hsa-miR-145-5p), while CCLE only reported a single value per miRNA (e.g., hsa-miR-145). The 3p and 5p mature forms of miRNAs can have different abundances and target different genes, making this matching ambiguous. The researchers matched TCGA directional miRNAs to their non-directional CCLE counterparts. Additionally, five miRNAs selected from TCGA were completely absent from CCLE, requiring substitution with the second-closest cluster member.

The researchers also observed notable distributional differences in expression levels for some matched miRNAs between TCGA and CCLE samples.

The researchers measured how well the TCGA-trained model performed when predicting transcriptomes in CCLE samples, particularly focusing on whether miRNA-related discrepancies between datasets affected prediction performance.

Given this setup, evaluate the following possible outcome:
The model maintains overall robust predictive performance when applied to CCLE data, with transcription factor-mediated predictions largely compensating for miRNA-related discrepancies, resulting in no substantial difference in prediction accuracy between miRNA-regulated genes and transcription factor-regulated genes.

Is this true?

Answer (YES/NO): NO